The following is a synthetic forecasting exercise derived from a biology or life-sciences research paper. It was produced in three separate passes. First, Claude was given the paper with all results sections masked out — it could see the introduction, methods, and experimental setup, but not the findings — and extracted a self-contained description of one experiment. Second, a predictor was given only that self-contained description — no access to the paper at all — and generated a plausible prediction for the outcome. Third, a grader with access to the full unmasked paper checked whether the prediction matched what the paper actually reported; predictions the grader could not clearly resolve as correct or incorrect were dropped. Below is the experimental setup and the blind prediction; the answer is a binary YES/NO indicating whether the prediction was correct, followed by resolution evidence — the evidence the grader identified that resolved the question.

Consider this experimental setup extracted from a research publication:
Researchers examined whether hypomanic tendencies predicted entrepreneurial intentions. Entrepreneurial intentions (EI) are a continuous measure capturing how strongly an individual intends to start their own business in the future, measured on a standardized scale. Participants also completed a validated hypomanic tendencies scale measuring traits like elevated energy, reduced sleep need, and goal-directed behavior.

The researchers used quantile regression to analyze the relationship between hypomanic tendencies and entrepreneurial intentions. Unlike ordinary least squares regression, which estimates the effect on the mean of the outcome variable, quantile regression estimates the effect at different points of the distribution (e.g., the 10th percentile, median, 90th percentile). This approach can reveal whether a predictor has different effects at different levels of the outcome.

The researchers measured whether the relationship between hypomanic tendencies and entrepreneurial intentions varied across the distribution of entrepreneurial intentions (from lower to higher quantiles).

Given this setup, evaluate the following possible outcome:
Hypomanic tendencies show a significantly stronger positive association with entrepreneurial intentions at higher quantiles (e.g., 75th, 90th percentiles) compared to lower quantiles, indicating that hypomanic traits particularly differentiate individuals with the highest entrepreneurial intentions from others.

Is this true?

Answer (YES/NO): YES